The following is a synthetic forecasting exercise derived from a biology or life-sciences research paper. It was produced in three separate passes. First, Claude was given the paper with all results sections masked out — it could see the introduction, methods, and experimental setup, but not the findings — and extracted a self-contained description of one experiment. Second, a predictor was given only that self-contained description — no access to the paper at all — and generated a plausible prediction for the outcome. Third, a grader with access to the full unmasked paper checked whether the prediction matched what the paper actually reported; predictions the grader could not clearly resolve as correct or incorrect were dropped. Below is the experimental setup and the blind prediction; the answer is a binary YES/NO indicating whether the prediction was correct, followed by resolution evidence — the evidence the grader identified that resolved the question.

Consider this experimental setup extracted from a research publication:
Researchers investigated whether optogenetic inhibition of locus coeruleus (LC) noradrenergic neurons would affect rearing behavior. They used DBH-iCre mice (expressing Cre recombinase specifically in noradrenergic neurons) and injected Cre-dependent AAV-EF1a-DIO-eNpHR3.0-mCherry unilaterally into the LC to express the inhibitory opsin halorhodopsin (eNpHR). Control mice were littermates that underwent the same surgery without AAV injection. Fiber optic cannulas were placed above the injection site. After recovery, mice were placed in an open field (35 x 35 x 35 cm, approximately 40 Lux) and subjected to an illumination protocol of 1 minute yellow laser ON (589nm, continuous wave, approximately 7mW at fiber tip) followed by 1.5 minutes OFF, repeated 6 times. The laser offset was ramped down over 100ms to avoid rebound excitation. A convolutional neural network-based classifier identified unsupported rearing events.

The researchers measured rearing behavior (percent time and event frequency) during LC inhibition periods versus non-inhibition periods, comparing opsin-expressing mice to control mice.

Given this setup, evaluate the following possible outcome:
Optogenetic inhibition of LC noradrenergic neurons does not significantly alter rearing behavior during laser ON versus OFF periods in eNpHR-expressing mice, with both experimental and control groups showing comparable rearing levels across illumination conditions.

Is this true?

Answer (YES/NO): NO